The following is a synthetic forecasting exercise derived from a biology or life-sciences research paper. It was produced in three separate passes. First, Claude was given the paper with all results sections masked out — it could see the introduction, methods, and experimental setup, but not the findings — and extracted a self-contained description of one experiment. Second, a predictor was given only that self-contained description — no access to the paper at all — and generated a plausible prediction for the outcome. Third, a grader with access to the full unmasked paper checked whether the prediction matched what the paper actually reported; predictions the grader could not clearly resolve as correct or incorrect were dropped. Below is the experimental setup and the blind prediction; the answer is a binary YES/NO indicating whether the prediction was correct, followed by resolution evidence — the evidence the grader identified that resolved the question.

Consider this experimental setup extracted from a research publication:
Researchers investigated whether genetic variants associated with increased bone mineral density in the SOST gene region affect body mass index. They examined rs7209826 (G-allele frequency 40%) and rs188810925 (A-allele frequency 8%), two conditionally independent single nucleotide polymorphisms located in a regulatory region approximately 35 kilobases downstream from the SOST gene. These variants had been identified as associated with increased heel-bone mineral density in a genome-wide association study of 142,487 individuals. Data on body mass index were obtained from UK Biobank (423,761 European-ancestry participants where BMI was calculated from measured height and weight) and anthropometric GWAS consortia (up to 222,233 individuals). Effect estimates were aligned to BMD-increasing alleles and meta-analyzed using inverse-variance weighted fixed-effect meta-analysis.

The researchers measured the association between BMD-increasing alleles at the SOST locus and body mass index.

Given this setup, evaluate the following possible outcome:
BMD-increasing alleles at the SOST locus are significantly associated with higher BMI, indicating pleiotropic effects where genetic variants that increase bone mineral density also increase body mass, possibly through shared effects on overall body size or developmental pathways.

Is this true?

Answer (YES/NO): NO